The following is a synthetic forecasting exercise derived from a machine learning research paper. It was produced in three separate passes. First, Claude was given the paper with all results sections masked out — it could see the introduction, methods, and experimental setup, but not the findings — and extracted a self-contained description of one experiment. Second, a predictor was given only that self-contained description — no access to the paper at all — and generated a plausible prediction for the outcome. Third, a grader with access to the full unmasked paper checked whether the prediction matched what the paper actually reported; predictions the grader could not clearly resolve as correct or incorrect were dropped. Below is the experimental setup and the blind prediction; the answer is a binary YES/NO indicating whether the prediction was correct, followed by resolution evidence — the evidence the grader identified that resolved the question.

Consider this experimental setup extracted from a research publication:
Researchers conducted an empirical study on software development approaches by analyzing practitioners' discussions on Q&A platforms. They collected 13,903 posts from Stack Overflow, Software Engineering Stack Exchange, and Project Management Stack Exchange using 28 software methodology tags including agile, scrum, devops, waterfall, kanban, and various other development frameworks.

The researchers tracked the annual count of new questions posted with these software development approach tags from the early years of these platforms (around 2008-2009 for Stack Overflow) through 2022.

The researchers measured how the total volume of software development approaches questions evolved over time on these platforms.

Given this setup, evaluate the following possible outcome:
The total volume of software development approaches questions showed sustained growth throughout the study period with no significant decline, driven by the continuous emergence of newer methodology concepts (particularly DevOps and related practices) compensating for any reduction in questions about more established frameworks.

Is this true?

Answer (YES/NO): YES